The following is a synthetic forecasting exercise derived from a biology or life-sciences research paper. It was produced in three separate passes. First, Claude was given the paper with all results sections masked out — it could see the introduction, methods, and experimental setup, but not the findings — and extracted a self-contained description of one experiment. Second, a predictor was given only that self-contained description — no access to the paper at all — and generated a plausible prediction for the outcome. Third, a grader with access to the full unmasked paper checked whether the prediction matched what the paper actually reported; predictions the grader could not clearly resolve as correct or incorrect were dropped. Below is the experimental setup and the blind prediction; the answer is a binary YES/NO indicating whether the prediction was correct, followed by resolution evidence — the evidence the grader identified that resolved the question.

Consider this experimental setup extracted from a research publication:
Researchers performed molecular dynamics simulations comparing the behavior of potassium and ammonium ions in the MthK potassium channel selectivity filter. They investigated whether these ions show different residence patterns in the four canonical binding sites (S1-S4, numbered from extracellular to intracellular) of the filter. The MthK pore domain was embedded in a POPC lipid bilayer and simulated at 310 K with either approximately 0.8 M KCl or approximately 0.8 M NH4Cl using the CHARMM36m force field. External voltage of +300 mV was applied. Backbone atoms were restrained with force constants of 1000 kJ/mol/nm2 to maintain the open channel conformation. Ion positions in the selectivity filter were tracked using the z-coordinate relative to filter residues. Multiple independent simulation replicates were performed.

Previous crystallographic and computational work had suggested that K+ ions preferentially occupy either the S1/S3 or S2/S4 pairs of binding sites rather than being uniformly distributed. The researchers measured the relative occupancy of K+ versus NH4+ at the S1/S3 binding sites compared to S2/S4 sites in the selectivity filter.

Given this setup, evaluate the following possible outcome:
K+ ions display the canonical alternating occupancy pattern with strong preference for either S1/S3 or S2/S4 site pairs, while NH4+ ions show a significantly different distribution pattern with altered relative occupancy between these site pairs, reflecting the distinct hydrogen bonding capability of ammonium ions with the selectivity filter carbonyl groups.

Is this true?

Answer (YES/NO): NO